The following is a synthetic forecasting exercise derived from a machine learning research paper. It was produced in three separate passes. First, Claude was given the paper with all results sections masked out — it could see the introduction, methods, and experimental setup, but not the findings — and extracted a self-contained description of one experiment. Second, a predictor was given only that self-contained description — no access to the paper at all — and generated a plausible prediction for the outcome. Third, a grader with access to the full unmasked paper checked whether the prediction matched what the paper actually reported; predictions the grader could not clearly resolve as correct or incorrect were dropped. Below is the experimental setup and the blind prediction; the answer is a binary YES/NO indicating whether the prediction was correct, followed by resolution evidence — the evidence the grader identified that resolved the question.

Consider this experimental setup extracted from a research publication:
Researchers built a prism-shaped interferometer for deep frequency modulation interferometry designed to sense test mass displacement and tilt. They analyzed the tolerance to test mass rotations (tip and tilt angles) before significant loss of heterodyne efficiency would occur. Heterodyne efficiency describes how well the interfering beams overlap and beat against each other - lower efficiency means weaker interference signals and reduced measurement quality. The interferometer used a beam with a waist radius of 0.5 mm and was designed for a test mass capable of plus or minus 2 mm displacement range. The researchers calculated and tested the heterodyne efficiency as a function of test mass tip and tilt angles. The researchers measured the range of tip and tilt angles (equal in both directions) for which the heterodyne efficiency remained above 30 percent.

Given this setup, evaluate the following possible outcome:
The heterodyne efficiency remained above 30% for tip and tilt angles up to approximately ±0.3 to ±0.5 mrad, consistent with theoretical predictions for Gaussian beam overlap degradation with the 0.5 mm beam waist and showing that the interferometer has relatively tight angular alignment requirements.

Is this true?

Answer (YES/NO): NO